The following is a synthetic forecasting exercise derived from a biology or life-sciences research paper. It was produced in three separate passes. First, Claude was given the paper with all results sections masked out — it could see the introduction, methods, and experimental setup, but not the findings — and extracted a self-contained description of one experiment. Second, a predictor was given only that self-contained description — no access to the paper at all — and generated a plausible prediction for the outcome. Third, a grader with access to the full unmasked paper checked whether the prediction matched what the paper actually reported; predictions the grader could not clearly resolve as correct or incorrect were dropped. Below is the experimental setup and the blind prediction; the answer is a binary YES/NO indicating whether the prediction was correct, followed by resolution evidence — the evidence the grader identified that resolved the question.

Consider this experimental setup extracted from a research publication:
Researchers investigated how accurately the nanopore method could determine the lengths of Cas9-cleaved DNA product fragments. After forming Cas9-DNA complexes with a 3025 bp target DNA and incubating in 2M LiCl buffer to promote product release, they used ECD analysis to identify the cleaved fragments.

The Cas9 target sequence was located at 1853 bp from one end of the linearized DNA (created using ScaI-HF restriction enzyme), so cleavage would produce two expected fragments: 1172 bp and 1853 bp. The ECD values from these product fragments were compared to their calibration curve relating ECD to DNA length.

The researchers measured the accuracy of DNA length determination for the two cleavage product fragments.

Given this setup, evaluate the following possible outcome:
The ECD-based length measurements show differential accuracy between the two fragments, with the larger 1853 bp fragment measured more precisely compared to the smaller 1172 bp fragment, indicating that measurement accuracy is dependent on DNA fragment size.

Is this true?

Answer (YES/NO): NO